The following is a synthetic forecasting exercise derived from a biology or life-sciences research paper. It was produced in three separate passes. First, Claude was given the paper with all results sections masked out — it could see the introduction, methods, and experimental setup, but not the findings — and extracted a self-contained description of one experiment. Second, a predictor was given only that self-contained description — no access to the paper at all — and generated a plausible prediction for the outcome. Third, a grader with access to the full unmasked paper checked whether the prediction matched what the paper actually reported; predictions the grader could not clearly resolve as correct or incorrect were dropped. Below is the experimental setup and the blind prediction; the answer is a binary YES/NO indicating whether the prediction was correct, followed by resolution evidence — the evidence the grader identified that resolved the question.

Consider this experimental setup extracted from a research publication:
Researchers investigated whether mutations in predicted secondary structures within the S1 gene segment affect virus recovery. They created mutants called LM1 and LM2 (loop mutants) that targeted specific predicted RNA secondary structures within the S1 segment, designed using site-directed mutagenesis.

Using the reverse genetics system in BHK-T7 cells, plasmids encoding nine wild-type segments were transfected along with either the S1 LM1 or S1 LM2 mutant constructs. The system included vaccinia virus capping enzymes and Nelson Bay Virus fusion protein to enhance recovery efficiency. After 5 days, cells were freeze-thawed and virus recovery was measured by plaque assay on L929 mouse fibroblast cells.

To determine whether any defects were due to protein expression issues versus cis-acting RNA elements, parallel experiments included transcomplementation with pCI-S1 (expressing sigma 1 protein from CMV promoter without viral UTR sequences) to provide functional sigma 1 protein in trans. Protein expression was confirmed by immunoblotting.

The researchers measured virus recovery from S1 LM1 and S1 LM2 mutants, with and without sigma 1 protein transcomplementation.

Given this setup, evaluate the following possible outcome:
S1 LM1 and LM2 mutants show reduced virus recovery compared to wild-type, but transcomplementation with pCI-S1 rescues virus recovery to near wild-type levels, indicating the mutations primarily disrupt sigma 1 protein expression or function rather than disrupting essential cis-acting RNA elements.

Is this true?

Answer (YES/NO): NO